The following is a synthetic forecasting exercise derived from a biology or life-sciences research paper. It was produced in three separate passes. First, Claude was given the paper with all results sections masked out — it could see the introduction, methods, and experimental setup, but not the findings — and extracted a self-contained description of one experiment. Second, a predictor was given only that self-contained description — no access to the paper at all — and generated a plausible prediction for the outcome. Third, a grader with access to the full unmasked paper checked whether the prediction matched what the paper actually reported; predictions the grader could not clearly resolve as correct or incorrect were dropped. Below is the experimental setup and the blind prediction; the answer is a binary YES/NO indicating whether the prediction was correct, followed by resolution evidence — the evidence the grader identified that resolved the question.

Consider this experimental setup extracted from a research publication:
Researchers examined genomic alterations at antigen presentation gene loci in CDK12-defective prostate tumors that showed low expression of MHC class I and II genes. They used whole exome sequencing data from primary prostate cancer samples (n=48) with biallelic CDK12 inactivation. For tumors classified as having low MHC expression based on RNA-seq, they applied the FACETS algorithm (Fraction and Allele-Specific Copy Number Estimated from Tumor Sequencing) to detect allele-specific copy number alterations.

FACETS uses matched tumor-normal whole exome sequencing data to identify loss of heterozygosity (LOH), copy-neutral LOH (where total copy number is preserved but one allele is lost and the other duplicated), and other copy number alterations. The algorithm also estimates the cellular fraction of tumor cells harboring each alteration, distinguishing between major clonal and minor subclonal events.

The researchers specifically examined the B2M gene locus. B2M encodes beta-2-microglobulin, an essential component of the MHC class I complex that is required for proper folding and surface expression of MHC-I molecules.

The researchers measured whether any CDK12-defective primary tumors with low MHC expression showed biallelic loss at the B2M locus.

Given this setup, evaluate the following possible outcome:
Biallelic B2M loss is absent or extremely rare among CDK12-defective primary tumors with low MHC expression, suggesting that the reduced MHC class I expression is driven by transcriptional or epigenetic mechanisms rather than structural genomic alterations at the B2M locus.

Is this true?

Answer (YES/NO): NO